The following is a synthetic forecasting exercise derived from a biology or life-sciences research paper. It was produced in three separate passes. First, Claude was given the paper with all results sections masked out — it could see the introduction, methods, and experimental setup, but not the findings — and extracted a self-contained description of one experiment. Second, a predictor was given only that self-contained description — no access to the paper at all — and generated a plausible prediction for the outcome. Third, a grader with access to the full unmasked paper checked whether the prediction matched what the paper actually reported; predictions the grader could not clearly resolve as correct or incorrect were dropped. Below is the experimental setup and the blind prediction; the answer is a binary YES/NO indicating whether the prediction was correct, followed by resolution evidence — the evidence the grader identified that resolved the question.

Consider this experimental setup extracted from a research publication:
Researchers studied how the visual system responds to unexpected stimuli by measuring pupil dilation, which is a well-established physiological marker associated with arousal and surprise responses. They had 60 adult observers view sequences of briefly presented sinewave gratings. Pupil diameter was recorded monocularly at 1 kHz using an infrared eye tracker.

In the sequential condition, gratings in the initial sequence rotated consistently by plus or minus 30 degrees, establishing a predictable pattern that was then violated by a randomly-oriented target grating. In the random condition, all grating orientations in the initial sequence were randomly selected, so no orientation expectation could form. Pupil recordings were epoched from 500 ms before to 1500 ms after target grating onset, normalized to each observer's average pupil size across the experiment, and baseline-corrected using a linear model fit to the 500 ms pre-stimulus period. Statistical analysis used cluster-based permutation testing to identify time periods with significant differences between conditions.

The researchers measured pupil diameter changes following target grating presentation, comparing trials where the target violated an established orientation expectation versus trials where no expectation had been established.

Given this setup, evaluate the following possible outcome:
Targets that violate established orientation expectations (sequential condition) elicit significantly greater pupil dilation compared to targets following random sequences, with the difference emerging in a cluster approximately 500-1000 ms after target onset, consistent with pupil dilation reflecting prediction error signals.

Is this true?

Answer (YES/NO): YES